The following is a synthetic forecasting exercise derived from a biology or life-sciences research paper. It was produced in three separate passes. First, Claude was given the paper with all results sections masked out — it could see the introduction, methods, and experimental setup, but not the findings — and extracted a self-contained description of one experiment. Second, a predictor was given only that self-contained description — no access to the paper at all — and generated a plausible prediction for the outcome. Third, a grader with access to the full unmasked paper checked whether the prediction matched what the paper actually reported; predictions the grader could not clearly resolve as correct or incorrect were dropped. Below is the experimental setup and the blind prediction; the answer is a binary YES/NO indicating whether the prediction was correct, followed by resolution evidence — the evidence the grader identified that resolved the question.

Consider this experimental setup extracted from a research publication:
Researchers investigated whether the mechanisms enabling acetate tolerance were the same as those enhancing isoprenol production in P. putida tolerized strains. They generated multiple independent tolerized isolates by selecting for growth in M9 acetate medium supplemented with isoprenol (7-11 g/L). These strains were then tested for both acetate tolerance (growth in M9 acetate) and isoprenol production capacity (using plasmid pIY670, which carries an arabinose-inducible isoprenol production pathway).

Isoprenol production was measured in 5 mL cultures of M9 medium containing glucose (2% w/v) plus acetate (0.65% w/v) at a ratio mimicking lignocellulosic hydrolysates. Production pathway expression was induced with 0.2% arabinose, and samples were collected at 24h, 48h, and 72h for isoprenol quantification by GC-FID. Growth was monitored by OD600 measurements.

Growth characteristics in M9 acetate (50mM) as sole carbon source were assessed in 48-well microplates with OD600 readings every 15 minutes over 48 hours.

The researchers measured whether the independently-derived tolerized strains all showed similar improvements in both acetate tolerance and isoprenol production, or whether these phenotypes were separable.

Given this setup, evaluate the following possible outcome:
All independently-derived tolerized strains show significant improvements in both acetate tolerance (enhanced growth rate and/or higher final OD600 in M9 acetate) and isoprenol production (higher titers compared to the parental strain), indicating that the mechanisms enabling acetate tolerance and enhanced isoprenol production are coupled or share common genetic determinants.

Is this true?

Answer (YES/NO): NO